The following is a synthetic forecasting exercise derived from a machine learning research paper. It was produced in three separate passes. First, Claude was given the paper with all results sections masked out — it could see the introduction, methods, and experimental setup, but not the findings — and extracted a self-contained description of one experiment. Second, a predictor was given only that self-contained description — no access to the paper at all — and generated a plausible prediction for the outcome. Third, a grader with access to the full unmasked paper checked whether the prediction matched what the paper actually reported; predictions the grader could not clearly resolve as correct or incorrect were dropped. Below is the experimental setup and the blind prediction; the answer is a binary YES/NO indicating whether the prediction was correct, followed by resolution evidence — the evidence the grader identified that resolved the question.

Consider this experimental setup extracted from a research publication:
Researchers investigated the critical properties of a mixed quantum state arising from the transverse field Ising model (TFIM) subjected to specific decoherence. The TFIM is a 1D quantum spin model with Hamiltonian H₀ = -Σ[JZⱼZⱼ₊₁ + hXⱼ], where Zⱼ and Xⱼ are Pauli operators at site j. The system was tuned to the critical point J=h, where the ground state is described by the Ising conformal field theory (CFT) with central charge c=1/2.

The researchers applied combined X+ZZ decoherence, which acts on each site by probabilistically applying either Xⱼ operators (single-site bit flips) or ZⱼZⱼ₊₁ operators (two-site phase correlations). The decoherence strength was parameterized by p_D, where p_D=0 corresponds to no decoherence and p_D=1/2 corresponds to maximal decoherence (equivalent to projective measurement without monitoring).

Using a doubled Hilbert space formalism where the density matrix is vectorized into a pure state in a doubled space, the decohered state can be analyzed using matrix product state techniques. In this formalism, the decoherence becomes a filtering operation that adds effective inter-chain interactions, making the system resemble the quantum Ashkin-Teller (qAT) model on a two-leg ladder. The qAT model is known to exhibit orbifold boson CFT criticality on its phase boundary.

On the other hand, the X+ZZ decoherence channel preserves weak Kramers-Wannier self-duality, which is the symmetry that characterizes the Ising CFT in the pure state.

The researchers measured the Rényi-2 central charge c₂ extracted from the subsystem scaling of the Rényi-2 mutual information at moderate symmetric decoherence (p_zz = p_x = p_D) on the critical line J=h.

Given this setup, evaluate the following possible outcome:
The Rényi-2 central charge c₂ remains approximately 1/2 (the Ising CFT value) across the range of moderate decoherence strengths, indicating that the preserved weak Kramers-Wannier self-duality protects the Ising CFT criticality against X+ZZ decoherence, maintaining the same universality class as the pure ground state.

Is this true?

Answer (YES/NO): YES